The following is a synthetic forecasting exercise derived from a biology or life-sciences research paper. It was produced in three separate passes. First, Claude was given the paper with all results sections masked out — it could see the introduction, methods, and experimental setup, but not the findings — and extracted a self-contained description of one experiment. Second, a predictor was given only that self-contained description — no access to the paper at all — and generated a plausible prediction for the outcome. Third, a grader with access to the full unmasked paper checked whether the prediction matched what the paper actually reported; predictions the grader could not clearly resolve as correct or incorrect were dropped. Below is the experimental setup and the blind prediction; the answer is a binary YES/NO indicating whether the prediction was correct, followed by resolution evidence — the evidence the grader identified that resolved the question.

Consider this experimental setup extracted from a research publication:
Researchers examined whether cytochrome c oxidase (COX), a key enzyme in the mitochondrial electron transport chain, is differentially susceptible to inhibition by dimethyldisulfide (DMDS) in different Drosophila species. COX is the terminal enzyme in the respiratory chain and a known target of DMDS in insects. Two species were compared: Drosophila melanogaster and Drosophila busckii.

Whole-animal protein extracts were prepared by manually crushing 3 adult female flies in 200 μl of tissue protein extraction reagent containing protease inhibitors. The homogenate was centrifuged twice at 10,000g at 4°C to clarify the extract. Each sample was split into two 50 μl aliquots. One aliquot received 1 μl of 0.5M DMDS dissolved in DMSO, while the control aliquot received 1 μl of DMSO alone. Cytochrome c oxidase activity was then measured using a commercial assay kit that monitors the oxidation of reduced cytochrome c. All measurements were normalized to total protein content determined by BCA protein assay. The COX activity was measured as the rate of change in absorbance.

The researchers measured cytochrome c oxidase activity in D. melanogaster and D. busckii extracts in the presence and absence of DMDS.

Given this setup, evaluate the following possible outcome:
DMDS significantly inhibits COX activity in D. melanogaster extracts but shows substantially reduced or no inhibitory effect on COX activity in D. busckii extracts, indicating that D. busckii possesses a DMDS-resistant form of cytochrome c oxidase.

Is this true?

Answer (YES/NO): YES